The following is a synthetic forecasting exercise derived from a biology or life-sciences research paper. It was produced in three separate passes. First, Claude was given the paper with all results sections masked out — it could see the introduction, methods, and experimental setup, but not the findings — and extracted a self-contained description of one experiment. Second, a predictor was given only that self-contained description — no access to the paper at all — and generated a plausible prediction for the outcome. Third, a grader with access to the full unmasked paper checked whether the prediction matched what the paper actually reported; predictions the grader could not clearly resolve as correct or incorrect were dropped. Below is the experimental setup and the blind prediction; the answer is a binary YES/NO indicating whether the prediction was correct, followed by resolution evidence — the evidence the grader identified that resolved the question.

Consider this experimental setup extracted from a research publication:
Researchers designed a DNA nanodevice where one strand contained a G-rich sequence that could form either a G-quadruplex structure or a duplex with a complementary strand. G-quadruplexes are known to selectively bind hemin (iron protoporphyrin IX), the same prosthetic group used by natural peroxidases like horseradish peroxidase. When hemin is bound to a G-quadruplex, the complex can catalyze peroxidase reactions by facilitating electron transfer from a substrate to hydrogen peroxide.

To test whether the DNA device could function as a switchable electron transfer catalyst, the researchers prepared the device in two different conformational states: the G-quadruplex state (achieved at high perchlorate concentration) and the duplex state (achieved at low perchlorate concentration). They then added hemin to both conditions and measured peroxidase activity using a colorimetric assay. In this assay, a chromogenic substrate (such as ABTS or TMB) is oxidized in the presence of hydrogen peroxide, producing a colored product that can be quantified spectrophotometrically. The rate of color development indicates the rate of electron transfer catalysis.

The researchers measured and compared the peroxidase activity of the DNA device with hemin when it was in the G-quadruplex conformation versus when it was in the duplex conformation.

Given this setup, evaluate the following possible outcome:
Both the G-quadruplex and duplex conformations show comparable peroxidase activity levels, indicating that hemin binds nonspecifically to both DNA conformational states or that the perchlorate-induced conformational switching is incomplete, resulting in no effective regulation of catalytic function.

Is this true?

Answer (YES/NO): NO